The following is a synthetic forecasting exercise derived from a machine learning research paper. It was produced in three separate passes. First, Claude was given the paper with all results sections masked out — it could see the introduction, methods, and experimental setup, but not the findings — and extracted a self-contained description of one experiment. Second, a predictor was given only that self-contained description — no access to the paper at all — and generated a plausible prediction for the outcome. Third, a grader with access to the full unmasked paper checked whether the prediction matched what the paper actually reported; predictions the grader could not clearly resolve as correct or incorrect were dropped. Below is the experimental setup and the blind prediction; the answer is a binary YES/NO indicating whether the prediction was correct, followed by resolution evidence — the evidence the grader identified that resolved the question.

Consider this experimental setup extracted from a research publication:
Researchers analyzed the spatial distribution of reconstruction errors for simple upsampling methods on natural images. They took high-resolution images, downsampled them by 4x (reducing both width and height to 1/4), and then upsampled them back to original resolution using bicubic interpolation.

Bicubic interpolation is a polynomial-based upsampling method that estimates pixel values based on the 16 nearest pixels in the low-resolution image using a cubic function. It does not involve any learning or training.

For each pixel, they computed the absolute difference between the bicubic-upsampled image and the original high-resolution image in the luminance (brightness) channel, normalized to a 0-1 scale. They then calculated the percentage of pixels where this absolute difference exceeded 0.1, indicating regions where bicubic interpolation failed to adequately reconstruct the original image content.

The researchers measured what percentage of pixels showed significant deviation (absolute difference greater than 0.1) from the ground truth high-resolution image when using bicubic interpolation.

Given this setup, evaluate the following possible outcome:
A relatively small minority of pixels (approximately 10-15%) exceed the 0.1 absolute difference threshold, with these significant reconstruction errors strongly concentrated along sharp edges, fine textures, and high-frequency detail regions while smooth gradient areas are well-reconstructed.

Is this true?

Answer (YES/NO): NO